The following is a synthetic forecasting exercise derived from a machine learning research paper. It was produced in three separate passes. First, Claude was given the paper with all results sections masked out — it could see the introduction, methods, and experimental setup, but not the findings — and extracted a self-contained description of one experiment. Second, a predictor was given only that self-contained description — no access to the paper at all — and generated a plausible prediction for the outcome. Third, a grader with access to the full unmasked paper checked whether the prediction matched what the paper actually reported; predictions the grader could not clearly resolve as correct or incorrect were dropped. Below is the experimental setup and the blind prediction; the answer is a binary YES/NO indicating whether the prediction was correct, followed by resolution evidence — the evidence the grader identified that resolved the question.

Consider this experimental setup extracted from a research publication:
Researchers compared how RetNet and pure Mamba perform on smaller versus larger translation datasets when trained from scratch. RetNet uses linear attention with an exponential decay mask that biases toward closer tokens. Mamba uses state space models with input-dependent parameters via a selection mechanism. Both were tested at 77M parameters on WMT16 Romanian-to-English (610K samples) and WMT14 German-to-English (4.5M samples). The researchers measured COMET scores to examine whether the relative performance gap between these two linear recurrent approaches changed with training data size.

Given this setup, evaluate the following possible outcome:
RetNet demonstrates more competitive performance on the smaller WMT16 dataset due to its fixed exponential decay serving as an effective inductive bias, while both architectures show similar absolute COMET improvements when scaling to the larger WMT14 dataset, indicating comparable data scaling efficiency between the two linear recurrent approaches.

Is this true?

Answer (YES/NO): NO